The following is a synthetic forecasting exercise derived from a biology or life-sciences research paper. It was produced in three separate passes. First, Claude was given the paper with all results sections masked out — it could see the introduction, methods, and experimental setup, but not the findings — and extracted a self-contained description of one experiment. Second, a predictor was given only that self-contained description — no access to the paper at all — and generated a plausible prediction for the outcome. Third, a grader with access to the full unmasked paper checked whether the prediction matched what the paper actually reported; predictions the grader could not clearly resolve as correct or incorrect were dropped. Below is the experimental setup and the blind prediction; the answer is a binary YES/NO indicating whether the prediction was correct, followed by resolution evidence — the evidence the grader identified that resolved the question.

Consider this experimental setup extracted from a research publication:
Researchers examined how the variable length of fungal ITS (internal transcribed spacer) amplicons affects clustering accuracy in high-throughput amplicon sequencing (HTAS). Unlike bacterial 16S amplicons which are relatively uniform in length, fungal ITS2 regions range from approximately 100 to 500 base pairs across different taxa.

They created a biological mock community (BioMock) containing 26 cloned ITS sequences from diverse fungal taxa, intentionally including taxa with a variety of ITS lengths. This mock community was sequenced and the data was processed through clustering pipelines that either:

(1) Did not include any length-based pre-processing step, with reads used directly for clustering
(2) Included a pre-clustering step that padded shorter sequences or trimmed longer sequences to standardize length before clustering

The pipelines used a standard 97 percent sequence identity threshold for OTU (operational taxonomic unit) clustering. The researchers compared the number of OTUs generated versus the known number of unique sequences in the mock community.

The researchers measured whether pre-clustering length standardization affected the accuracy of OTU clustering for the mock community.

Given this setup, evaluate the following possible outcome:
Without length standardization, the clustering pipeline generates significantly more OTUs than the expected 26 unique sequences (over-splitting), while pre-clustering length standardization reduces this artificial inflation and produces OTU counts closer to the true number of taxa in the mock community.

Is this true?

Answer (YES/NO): YES